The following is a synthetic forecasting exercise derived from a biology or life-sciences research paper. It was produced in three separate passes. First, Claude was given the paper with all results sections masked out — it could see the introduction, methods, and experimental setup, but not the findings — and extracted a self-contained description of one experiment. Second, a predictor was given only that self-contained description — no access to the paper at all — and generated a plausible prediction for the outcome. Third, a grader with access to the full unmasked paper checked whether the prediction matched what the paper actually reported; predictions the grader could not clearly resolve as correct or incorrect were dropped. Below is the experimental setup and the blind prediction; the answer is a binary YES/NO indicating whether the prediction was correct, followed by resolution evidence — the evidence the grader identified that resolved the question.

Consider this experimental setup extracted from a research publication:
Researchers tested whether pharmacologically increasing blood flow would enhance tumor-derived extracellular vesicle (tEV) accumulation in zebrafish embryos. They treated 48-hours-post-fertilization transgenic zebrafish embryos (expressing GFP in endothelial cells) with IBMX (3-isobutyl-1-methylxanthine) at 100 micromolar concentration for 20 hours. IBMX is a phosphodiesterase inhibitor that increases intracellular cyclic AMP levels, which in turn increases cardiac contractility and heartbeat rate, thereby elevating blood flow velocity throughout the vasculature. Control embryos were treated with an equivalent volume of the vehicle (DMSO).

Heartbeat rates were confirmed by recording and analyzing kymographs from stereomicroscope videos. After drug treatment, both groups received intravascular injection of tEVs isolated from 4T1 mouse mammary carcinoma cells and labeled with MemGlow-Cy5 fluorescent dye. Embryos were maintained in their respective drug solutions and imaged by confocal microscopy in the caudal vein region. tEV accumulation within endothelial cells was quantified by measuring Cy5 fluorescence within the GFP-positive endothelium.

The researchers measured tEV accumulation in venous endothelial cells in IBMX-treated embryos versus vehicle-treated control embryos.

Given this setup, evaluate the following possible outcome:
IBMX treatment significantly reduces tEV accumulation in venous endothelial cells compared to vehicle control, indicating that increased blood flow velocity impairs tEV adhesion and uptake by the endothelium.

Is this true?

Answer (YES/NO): NO